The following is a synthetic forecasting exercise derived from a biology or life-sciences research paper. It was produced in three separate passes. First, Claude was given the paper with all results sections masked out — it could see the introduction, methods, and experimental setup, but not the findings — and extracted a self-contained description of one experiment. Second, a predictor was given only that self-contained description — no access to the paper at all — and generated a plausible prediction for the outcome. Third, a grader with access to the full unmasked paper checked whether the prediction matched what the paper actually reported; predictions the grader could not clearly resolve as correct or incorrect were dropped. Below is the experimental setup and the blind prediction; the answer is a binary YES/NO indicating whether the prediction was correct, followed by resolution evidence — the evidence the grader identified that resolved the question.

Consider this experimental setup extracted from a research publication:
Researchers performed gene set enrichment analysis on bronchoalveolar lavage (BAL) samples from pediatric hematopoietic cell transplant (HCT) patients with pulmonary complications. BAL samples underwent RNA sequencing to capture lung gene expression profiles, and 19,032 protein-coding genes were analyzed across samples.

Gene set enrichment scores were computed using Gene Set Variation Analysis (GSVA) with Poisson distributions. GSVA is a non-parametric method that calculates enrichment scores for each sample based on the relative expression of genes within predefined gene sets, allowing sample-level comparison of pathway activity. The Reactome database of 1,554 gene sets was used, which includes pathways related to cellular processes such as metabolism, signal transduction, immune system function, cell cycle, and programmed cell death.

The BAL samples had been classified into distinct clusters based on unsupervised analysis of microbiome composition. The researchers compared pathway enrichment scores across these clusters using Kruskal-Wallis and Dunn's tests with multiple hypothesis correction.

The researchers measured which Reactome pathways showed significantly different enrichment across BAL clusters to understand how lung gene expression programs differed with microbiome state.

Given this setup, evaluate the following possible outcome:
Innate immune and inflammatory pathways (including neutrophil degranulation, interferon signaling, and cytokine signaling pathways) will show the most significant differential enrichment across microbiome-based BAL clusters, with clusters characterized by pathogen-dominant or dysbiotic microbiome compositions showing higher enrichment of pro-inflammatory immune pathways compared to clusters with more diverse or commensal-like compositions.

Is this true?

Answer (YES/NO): NO